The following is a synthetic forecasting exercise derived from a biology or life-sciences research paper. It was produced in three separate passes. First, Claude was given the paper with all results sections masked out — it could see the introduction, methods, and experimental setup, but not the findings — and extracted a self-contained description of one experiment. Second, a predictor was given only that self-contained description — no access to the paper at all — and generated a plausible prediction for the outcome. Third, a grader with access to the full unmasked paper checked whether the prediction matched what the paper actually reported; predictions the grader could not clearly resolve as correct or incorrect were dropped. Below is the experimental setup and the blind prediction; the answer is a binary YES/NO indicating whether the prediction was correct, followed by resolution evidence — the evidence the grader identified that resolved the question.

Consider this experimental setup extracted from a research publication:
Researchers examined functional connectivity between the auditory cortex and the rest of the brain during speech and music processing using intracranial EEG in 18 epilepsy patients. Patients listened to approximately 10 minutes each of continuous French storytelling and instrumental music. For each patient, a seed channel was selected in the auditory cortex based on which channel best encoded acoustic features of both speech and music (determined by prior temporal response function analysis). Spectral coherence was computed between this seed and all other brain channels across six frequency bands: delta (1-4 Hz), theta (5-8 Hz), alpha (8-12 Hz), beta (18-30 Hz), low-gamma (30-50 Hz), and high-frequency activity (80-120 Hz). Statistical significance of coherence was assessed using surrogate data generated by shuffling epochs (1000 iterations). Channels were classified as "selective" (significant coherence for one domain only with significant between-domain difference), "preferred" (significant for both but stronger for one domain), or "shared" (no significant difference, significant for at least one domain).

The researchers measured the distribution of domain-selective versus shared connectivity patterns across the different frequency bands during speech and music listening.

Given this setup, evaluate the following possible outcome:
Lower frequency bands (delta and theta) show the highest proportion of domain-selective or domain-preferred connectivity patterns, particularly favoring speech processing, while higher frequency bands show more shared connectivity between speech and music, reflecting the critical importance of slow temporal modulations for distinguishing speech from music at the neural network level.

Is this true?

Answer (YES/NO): NO